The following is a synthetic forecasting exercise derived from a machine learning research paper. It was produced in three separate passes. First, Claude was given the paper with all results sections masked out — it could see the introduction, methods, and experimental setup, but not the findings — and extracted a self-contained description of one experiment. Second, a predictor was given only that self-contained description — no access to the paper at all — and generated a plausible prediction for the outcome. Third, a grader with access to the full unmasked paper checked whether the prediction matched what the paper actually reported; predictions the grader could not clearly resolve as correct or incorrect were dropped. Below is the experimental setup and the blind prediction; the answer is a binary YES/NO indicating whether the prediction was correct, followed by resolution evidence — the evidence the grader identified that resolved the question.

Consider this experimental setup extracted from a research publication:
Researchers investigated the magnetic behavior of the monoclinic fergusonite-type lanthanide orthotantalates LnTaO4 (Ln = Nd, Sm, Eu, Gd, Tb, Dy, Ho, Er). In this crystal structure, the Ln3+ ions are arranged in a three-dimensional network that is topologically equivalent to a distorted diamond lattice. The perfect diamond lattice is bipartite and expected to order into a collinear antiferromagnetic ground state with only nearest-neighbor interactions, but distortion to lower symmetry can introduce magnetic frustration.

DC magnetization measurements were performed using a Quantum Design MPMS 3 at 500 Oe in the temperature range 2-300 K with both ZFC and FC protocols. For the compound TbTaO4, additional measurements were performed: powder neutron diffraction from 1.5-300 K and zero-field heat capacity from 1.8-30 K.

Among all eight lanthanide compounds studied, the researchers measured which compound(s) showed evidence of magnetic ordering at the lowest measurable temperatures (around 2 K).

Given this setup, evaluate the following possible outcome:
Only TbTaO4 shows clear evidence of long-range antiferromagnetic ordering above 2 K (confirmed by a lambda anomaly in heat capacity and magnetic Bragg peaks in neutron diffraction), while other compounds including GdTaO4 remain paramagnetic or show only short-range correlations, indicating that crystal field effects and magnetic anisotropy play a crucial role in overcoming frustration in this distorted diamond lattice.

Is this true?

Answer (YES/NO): YES